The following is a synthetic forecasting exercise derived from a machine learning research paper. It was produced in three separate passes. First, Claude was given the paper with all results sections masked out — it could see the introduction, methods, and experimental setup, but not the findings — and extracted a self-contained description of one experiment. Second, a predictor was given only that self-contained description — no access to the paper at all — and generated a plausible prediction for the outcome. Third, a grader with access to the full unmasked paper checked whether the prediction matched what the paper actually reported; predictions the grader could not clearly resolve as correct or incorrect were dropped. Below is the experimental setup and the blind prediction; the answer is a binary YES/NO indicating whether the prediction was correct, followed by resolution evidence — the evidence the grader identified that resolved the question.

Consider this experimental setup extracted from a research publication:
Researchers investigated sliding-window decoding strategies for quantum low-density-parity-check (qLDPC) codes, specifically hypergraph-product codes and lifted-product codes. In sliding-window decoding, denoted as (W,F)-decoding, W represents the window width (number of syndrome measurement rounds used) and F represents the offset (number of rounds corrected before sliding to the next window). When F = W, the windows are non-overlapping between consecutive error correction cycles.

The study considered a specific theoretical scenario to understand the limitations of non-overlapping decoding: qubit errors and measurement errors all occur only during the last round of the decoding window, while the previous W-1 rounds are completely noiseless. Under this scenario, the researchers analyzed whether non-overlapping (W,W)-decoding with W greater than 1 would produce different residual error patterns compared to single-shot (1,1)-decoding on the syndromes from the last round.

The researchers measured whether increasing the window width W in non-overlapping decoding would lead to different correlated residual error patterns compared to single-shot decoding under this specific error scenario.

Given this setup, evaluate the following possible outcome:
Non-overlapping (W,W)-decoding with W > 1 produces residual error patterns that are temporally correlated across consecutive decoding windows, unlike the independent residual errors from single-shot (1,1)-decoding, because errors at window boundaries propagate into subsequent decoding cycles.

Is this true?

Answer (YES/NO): NO